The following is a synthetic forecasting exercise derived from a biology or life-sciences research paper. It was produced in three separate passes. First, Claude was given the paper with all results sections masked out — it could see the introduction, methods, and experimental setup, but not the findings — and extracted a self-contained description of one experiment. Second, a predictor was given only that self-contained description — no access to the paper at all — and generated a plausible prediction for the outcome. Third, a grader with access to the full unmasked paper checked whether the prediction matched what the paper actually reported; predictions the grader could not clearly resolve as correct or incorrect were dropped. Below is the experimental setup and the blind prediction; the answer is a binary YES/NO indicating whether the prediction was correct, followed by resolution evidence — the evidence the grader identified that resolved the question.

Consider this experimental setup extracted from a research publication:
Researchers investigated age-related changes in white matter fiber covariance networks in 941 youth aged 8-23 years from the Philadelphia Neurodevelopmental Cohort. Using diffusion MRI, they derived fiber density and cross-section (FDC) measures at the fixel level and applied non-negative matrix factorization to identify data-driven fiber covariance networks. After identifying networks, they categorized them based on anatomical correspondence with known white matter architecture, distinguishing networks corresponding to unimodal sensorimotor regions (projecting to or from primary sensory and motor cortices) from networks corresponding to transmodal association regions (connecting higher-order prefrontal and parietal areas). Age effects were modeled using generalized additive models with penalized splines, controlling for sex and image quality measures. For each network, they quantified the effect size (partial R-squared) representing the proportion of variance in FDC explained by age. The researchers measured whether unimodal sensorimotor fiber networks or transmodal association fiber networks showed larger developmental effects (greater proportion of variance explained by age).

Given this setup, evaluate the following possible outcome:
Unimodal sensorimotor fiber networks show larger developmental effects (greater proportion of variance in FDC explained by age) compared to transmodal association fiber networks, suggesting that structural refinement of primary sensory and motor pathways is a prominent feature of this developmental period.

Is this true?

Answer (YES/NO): YES